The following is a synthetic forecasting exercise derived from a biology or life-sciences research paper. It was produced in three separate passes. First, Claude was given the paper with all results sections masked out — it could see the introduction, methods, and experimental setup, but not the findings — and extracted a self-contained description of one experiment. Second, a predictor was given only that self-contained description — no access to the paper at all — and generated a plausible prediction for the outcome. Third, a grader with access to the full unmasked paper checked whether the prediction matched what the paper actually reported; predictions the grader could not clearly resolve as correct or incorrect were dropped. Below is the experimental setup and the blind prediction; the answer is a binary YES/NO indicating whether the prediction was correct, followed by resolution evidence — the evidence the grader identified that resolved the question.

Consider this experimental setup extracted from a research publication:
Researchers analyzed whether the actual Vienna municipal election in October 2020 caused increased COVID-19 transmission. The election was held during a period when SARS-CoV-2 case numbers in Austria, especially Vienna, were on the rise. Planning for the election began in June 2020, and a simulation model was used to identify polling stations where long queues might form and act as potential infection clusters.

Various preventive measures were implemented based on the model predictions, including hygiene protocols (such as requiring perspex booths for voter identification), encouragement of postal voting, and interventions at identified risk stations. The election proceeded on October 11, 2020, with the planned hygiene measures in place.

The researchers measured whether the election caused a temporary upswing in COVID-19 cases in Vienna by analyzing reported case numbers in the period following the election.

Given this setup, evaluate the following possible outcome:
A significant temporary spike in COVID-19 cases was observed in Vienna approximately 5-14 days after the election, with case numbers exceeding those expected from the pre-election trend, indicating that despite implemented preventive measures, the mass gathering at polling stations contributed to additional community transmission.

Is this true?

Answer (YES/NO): NO